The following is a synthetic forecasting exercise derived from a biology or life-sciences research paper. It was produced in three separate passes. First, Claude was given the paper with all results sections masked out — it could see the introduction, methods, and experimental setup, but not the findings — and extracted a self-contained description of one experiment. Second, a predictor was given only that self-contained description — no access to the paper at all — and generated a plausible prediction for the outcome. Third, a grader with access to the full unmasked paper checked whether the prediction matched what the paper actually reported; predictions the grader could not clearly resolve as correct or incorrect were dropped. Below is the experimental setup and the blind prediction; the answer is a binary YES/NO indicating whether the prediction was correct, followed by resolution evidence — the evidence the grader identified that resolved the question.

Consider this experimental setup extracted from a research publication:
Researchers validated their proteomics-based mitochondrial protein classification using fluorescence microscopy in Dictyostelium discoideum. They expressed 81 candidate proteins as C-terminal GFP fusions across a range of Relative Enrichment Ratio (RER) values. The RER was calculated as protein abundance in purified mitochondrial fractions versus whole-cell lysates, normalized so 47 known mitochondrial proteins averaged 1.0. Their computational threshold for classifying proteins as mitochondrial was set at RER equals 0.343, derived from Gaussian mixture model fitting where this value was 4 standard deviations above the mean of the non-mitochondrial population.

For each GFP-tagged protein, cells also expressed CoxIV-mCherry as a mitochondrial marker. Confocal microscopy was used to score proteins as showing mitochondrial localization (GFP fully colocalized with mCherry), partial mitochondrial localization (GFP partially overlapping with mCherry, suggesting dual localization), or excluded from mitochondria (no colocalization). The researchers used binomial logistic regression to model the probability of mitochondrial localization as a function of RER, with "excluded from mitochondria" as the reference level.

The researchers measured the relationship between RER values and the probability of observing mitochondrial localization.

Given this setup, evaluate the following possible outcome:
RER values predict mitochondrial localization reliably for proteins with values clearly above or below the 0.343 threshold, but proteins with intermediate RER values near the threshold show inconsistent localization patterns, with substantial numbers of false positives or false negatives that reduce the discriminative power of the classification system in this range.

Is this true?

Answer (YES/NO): NO